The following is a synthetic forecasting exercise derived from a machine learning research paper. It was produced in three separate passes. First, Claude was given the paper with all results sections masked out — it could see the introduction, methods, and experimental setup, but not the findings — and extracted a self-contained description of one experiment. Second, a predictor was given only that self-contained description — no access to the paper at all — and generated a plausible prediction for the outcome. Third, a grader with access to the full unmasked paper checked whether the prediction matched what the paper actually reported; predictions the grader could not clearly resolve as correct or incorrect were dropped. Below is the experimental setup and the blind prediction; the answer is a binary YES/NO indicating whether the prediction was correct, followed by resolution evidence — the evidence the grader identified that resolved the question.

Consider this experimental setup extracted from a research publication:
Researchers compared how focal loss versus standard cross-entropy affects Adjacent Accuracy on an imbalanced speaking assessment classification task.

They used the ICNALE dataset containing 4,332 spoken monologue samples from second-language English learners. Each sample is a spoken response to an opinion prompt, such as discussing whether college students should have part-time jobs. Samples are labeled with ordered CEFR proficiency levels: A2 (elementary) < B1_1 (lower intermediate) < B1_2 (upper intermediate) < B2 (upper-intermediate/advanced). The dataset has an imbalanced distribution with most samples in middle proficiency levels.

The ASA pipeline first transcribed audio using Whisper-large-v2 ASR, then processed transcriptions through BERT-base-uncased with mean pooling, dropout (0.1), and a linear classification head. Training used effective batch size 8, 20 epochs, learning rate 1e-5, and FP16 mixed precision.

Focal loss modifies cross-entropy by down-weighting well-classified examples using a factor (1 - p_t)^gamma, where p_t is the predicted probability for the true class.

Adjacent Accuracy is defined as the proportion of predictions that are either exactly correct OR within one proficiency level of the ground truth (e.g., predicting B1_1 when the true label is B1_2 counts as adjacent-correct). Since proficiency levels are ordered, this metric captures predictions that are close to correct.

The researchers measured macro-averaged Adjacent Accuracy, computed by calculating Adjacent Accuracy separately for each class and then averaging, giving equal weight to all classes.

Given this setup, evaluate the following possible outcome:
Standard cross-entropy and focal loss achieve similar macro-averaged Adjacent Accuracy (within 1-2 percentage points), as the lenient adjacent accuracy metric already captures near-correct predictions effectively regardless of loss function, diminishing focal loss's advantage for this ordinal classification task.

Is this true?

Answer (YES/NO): NO